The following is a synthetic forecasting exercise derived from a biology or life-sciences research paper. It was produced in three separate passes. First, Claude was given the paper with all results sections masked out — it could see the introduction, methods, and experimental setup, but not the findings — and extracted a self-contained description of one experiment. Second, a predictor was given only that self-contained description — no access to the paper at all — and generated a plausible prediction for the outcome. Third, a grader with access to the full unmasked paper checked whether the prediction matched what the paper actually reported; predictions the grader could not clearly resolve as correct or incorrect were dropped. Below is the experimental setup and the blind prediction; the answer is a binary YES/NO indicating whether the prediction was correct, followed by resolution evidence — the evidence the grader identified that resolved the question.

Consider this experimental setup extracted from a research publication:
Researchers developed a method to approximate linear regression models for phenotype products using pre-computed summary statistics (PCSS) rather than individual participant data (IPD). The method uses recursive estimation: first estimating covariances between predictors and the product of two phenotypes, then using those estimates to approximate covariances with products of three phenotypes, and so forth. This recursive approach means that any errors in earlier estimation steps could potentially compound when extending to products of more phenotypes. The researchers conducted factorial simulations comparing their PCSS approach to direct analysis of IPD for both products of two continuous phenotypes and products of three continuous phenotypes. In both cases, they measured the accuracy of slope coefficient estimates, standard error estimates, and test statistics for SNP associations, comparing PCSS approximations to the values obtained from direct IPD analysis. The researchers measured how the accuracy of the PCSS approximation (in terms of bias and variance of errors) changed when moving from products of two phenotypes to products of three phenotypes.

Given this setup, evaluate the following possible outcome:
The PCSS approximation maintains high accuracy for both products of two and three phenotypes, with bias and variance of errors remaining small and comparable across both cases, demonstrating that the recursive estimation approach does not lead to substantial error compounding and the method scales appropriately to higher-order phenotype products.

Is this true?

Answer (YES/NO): NO